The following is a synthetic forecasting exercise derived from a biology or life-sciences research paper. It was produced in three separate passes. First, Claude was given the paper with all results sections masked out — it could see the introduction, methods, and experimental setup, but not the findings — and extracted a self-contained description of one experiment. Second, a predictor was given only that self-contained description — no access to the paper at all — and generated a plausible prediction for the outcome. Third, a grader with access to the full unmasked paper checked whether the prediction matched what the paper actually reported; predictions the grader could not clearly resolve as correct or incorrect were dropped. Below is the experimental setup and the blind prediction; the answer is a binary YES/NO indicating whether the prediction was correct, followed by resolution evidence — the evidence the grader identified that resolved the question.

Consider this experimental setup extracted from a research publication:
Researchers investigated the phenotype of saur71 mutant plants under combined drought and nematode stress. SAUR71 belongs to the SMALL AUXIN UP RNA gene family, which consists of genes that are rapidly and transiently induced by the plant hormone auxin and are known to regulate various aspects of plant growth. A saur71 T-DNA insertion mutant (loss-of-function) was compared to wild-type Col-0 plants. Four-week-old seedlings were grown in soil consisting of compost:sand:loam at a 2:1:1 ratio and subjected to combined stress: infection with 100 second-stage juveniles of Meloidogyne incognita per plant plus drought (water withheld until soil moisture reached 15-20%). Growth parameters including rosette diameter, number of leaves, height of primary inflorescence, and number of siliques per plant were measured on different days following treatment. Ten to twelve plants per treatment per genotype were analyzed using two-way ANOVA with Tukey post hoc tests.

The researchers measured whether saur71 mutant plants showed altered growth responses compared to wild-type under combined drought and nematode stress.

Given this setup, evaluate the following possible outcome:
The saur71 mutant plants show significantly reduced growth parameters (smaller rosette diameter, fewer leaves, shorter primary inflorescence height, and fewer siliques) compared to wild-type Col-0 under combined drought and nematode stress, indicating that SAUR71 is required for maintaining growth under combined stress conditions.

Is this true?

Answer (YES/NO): NO